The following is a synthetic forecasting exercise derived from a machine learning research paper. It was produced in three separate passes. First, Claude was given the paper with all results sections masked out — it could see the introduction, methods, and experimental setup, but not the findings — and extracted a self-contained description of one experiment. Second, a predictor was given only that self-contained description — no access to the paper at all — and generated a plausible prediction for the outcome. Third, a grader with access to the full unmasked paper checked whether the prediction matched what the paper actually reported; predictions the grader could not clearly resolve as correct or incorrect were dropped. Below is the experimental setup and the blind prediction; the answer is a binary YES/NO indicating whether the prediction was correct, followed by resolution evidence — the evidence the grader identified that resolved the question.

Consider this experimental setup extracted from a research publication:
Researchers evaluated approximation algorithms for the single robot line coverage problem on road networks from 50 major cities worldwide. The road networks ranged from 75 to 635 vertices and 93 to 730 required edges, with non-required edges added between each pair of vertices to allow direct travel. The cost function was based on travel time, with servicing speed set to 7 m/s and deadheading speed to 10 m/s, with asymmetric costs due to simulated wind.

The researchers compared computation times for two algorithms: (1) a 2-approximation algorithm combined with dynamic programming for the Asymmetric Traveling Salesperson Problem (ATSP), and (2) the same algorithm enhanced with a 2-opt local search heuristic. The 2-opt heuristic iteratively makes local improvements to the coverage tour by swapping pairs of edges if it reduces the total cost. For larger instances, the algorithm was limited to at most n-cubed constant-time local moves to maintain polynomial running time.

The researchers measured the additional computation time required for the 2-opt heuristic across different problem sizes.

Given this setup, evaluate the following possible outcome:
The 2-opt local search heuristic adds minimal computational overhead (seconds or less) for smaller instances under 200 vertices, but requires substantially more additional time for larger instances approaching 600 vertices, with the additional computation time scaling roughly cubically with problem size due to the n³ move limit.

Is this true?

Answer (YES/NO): NO